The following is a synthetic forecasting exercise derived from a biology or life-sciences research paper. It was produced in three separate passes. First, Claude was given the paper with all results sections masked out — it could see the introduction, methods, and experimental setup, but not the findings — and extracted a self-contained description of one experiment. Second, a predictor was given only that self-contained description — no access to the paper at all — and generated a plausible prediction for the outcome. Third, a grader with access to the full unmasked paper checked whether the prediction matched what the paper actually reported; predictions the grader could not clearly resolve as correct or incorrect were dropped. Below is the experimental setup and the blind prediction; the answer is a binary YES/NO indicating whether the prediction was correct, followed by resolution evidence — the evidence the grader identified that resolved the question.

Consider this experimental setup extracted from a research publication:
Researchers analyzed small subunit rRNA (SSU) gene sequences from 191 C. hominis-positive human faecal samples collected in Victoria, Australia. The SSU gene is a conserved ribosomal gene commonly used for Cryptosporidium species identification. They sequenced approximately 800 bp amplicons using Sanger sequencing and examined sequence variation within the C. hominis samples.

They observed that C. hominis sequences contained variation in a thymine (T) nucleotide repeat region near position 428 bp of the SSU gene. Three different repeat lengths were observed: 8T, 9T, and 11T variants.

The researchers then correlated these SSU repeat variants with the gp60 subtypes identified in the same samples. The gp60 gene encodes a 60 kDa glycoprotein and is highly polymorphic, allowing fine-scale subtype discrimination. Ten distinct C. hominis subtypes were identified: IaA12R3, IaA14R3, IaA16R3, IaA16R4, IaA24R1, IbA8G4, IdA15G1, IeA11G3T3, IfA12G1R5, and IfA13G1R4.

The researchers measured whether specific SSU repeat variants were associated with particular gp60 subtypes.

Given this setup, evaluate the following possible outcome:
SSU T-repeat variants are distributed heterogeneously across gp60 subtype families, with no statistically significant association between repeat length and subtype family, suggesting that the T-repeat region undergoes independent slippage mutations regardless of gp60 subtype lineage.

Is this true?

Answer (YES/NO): NO